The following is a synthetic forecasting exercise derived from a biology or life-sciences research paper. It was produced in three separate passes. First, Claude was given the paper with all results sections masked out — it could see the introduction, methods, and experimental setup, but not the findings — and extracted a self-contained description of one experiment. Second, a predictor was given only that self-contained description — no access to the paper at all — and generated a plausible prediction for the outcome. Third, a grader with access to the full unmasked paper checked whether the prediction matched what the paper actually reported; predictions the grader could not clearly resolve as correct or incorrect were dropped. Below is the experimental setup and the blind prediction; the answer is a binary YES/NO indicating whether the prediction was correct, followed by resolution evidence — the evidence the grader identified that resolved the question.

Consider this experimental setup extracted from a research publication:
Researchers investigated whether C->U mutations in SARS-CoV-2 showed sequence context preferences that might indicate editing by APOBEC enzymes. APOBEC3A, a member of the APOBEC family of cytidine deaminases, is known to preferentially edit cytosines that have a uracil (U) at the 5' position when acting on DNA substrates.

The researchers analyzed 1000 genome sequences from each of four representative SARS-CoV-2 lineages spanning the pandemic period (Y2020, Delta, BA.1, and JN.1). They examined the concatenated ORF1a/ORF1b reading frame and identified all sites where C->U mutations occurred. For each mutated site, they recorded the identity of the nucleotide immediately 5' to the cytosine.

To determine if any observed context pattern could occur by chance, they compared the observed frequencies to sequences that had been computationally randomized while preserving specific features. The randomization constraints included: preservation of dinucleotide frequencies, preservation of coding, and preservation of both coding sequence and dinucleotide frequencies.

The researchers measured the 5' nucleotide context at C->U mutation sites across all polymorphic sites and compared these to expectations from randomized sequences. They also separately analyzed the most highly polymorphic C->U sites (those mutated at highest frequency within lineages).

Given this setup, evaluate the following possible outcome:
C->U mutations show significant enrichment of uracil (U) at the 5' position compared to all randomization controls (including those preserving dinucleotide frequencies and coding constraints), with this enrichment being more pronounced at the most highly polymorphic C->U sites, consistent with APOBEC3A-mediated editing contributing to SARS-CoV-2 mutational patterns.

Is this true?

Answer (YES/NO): NO